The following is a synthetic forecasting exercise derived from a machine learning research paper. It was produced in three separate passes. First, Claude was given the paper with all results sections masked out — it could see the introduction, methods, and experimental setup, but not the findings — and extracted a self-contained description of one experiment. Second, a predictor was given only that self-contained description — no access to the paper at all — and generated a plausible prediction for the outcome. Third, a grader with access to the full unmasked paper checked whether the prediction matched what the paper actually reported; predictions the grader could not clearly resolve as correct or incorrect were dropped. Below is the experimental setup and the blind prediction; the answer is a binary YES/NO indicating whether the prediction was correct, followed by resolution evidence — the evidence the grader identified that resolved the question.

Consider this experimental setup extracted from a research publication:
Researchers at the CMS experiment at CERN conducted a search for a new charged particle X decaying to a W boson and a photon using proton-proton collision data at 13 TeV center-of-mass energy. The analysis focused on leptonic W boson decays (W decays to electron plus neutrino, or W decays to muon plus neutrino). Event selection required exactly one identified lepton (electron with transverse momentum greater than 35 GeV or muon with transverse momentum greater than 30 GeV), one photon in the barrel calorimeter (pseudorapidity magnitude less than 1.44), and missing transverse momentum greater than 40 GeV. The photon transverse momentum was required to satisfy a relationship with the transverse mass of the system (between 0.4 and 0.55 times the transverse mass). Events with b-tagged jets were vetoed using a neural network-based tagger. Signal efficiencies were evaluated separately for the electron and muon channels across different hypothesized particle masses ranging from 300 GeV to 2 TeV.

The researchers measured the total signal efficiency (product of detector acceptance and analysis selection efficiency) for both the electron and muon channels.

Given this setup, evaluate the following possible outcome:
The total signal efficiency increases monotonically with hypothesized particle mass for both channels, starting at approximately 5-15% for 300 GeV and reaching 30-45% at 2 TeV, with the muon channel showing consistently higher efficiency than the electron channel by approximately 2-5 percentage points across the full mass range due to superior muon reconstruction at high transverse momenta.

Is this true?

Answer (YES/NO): NO